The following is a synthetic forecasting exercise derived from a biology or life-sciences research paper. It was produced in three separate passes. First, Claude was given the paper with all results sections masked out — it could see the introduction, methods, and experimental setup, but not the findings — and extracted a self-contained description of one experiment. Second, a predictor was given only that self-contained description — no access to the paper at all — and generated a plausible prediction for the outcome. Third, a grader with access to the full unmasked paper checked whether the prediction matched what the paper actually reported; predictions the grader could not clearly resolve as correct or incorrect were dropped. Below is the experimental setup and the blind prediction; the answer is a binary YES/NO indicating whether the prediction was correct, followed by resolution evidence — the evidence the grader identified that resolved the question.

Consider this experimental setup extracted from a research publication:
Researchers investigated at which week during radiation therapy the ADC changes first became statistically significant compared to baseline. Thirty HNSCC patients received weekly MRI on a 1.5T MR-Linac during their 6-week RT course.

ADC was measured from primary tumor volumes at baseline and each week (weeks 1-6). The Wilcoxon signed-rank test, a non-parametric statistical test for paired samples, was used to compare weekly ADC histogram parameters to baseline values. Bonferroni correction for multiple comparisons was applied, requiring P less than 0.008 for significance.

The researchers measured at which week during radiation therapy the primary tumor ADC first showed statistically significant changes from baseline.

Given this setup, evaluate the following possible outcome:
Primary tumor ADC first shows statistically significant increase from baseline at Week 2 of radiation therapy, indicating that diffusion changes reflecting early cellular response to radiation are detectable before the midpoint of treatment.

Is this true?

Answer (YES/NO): YES